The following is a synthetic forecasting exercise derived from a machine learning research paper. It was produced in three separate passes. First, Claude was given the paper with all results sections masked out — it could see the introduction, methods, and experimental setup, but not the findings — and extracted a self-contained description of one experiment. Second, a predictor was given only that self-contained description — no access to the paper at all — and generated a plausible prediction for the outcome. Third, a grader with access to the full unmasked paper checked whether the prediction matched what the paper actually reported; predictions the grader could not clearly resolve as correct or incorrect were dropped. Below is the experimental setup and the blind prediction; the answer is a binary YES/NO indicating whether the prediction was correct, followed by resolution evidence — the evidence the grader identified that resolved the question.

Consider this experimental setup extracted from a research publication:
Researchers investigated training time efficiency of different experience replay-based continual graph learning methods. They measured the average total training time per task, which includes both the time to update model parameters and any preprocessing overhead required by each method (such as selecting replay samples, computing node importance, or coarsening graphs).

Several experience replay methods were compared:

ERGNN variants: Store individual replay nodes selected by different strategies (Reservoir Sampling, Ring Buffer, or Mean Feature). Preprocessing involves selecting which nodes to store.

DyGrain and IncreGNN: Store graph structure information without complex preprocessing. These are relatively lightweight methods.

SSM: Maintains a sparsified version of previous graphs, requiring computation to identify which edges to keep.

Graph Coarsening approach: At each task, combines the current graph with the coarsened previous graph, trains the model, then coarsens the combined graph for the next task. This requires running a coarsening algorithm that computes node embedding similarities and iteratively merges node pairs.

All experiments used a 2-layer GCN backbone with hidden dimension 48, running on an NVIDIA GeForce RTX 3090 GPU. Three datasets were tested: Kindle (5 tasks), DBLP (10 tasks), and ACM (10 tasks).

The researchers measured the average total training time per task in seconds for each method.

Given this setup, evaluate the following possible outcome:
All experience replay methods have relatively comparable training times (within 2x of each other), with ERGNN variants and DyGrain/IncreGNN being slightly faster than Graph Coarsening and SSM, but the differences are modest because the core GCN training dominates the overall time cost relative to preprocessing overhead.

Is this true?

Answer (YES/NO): NO